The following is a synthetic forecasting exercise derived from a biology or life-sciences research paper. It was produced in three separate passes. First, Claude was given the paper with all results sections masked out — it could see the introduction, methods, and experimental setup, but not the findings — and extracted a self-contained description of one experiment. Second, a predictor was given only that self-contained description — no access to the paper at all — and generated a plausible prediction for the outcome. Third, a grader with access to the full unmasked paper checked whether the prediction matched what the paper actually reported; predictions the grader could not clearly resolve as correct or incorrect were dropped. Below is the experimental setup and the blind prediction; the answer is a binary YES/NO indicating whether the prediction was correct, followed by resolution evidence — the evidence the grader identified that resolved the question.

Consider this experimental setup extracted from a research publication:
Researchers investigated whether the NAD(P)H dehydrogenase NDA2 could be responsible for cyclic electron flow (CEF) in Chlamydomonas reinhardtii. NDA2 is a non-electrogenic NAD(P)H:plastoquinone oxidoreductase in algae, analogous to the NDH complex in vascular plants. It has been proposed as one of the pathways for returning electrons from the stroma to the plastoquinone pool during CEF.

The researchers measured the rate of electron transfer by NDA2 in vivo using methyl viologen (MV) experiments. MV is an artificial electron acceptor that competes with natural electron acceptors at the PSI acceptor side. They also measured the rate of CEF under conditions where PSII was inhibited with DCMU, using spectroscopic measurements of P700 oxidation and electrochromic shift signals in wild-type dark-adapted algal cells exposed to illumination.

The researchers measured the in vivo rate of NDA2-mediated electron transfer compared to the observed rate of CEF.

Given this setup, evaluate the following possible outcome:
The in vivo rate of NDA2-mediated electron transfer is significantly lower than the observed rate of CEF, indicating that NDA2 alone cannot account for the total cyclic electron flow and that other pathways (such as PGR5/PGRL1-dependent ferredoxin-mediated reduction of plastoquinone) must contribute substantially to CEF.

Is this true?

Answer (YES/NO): NO